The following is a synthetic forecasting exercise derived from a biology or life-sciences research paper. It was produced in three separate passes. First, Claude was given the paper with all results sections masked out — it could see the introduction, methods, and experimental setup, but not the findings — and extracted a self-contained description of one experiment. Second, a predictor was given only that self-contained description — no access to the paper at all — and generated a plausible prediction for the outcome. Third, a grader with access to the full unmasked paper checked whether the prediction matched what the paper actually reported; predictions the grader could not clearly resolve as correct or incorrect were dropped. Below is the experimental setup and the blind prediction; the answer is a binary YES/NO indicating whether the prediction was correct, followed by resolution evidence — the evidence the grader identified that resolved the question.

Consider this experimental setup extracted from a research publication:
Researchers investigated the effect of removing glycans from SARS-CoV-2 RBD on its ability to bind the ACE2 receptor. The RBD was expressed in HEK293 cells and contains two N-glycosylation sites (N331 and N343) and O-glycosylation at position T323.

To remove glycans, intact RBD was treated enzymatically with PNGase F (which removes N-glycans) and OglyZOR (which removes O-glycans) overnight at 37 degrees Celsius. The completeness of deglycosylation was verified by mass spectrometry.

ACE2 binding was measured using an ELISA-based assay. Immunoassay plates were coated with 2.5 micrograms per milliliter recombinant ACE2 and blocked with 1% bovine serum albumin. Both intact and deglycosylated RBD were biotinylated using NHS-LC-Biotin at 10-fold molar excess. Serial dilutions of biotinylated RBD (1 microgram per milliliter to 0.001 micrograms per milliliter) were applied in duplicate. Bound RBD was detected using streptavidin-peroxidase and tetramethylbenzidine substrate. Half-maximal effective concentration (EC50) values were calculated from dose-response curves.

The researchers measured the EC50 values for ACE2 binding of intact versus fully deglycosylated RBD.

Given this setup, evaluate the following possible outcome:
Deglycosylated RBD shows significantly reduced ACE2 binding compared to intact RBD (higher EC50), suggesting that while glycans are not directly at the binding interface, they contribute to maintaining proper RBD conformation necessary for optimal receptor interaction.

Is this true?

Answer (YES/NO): NO